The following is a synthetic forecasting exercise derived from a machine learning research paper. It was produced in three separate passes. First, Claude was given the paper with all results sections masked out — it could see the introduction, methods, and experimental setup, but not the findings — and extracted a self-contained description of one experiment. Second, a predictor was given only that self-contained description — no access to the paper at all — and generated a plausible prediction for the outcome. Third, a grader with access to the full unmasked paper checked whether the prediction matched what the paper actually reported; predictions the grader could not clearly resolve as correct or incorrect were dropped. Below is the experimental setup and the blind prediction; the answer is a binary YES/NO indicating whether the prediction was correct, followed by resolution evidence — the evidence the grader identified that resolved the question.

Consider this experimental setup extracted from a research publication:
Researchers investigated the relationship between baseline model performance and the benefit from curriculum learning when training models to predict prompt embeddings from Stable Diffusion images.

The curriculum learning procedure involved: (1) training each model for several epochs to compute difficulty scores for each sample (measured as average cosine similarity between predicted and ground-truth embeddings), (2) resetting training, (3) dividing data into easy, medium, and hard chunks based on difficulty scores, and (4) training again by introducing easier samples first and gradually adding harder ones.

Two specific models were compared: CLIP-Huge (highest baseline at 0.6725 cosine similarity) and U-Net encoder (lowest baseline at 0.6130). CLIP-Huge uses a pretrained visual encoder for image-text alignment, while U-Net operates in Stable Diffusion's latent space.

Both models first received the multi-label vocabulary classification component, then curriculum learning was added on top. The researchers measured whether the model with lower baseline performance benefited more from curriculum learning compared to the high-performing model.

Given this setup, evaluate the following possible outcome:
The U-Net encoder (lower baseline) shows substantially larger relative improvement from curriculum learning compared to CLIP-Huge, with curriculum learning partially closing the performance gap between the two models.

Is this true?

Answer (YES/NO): YES